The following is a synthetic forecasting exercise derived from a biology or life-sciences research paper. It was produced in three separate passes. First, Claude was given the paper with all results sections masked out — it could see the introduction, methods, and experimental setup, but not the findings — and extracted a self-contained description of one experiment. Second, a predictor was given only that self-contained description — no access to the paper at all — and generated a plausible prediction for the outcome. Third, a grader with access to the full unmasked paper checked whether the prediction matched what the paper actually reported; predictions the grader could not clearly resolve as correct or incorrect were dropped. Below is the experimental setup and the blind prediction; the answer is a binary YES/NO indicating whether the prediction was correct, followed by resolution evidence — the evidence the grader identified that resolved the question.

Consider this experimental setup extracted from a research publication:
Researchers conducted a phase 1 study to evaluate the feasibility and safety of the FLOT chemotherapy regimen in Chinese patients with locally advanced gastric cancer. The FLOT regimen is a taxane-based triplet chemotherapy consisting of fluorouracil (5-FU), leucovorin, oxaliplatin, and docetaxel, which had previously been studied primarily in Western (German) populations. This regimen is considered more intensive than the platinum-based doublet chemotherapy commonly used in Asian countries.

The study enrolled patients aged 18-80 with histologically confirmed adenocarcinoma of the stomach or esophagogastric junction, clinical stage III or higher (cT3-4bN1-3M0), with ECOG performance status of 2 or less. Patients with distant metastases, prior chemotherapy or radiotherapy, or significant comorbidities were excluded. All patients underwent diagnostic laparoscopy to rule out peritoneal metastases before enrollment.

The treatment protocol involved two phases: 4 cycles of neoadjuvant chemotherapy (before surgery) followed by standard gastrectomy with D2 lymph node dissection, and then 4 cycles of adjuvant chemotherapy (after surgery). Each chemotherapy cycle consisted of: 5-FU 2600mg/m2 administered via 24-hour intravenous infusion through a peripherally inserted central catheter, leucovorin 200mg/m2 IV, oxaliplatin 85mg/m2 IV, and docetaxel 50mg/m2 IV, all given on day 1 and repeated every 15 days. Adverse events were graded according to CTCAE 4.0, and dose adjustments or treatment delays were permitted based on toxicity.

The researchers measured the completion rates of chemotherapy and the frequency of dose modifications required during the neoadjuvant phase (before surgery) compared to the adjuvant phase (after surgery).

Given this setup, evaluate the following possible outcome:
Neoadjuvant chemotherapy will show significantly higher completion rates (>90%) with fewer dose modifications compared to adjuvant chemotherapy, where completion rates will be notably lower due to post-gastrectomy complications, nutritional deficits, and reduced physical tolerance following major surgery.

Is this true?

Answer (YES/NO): NO